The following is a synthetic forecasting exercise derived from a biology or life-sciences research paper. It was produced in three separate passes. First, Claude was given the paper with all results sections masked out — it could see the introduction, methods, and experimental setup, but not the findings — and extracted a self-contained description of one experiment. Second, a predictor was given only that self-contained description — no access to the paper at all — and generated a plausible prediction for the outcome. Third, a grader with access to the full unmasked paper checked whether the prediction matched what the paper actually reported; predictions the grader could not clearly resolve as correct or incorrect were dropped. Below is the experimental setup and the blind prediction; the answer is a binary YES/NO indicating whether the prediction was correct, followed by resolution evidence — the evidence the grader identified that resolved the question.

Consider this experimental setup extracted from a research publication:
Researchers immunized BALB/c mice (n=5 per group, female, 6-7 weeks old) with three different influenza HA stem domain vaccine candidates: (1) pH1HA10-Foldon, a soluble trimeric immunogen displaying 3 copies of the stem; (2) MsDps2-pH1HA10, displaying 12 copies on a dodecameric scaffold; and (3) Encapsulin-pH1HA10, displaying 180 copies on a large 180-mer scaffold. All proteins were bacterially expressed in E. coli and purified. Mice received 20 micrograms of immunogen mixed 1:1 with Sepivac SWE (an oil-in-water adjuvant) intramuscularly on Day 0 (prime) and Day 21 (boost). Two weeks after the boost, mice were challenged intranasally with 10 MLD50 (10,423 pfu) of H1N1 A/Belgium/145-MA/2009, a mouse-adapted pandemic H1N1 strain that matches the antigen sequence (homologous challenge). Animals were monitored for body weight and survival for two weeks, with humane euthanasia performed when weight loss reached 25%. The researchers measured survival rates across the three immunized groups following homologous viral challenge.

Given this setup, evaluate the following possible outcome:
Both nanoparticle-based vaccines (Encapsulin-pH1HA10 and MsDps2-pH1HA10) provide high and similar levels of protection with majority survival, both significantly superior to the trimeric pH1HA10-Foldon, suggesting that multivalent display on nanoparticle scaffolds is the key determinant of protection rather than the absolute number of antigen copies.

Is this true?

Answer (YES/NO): YES